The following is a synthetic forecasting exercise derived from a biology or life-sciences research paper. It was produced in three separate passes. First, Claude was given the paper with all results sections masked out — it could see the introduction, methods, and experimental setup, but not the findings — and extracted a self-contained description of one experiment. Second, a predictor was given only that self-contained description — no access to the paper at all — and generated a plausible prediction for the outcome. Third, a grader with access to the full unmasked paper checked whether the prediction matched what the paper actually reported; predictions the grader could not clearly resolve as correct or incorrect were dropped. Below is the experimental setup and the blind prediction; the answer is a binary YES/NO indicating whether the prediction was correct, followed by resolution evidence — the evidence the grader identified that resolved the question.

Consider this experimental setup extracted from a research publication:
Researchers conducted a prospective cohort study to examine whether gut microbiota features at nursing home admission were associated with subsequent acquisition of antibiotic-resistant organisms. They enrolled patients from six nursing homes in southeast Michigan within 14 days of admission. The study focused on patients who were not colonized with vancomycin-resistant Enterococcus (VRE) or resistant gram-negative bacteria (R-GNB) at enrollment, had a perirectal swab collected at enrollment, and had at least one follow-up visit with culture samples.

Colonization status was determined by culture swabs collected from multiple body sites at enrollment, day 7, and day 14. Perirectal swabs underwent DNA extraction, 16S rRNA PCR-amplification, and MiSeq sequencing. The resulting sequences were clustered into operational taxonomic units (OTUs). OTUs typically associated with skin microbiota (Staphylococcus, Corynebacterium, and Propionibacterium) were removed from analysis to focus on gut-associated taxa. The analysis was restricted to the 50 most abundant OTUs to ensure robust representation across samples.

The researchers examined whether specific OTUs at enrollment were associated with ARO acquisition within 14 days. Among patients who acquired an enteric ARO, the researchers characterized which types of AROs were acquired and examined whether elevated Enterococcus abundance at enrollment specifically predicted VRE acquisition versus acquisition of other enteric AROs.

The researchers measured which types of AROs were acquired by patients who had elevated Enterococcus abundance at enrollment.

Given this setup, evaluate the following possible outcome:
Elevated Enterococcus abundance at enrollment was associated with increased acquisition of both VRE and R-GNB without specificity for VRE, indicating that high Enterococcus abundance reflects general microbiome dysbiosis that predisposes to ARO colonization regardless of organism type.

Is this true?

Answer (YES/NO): YES